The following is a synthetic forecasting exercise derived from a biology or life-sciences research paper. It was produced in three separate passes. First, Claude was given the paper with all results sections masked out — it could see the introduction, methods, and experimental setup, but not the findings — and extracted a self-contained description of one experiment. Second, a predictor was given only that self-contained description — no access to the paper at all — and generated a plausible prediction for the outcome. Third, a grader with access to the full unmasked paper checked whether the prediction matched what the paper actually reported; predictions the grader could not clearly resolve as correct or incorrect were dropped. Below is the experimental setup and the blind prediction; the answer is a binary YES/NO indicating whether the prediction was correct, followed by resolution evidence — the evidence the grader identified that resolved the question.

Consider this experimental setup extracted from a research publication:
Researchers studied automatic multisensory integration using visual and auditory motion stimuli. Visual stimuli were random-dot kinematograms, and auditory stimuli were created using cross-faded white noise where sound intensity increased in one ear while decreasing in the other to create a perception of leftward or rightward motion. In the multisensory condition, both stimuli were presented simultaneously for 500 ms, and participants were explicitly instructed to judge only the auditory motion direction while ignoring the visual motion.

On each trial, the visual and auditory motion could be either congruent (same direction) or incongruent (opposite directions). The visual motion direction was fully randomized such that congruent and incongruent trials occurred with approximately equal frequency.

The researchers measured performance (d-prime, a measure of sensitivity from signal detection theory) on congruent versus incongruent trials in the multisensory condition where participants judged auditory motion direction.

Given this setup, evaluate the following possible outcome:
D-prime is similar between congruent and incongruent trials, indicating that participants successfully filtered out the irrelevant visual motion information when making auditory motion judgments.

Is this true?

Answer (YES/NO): NO